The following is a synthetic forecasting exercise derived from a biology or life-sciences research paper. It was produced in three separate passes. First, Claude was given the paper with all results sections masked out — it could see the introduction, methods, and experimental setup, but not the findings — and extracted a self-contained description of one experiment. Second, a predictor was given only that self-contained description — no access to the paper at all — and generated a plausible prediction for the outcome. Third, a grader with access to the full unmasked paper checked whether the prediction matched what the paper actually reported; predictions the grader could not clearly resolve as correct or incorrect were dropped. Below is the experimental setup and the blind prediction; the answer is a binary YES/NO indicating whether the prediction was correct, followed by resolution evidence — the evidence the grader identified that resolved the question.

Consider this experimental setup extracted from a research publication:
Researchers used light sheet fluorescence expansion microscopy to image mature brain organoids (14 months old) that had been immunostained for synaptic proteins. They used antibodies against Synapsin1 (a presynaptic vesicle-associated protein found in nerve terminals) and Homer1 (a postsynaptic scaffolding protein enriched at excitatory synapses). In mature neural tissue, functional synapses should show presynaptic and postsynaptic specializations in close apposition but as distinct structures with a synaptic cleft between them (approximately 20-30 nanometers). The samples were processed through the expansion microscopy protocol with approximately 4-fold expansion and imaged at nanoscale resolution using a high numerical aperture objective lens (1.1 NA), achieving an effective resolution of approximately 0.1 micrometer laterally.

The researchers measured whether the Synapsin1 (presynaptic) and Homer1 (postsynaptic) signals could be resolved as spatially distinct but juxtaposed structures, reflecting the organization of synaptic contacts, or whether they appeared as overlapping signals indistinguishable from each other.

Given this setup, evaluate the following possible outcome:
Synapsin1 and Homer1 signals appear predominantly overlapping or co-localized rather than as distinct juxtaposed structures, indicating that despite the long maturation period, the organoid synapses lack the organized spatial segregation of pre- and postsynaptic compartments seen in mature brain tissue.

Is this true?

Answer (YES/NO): NO